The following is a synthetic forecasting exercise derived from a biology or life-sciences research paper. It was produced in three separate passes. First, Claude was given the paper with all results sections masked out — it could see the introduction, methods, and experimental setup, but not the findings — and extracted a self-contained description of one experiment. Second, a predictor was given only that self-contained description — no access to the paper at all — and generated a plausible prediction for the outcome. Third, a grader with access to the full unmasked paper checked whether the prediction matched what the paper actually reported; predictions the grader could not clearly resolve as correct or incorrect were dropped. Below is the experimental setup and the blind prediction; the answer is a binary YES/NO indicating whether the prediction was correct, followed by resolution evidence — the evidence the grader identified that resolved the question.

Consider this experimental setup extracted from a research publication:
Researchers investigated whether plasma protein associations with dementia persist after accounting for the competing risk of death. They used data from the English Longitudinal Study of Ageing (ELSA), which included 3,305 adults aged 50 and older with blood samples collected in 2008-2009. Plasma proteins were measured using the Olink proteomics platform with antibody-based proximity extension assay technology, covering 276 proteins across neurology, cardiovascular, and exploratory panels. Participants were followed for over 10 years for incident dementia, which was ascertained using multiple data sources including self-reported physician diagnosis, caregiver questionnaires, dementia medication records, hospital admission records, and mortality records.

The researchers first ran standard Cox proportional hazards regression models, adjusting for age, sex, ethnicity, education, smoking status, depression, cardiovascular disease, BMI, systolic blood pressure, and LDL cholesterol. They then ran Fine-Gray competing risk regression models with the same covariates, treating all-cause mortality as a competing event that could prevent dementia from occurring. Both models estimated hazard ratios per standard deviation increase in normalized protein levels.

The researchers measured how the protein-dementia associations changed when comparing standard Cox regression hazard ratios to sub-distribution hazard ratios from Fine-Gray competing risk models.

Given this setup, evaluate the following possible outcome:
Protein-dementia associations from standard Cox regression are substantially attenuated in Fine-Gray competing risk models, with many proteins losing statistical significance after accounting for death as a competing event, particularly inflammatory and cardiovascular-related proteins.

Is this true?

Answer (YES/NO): NO